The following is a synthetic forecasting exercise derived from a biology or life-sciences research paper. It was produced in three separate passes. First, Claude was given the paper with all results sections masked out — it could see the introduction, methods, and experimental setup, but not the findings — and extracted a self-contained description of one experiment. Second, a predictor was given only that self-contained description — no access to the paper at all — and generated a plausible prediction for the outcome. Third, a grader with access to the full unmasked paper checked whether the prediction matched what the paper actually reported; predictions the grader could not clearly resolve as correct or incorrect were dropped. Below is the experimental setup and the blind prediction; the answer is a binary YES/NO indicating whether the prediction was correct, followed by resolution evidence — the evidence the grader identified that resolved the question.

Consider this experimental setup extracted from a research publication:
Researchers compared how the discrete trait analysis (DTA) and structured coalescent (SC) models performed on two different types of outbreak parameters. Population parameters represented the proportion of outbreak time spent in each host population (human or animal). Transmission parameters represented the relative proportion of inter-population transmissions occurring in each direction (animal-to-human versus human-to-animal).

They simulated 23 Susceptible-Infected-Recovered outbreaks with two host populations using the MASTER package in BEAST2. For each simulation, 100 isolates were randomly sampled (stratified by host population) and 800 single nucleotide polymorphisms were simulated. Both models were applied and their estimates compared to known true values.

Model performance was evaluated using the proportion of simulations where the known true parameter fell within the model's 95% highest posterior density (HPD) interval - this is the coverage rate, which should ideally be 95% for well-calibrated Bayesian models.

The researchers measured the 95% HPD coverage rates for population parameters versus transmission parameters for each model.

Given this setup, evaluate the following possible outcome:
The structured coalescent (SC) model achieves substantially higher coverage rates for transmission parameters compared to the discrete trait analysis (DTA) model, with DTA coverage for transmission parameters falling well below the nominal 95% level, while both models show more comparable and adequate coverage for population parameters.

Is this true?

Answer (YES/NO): NO